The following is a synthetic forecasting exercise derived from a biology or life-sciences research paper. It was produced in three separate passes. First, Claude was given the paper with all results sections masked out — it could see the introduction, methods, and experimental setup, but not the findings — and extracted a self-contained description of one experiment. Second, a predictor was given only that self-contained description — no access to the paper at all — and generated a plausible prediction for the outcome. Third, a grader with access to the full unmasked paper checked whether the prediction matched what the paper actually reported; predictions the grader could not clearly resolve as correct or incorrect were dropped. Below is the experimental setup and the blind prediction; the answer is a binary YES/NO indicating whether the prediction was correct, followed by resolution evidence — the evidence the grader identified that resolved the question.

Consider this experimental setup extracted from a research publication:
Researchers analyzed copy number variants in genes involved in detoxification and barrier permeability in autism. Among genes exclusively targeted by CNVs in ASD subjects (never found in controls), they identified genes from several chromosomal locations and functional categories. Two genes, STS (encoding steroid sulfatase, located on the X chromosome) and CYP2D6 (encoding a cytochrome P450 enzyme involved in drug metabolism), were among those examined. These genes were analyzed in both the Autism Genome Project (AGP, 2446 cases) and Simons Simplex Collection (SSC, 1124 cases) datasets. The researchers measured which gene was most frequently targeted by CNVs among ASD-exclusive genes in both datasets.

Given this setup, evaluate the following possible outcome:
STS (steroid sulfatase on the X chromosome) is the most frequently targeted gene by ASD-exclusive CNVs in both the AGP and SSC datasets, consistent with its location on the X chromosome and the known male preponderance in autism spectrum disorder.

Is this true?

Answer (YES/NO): YES